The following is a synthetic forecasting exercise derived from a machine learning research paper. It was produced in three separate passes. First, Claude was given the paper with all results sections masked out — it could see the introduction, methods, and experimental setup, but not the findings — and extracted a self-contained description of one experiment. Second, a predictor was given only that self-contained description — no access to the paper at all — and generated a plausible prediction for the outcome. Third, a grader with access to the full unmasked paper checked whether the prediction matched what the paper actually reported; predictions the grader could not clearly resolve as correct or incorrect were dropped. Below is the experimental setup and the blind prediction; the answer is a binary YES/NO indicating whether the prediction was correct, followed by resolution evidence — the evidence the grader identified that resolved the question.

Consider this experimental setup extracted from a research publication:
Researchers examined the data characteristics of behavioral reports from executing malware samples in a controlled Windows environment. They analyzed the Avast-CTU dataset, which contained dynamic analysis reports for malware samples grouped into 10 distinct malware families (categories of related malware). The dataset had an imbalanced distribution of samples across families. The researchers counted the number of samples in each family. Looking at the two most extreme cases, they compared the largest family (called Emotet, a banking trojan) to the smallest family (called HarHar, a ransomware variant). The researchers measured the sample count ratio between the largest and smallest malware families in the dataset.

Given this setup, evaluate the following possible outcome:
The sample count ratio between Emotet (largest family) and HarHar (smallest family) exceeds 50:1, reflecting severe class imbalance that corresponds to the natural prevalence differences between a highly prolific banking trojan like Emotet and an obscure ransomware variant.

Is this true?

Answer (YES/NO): NO